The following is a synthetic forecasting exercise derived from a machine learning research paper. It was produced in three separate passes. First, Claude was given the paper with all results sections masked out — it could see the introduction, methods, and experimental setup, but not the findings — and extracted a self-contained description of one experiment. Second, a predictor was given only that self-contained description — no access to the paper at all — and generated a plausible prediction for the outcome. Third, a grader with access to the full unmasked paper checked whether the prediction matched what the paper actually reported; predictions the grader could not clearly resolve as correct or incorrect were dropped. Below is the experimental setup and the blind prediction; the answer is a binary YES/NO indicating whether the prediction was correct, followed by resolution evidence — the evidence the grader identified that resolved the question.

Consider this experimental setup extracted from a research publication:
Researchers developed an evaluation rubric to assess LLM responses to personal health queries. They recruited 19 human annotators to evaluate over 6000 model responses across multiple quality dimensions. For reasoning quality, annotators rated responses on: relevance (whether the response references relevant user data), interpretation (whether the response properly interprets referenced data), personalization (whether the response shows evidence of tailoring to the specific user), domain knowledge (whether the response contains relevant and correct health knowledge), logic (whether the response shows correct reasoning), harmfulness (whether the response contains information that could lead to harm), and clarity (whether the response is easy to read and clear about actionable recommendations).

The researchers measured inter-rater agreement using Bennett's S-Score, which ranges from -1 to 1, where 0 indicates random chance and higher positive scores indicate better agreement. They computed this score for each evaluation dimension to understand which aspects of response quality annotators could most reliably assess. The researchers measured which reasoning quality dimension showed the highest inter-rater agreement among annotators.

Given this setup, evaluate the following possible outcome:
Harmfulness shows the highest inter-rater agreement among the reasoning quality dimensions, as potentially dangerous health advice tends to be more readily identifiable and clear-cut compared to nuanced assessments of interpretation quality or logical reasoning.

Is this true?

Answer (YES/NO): YES